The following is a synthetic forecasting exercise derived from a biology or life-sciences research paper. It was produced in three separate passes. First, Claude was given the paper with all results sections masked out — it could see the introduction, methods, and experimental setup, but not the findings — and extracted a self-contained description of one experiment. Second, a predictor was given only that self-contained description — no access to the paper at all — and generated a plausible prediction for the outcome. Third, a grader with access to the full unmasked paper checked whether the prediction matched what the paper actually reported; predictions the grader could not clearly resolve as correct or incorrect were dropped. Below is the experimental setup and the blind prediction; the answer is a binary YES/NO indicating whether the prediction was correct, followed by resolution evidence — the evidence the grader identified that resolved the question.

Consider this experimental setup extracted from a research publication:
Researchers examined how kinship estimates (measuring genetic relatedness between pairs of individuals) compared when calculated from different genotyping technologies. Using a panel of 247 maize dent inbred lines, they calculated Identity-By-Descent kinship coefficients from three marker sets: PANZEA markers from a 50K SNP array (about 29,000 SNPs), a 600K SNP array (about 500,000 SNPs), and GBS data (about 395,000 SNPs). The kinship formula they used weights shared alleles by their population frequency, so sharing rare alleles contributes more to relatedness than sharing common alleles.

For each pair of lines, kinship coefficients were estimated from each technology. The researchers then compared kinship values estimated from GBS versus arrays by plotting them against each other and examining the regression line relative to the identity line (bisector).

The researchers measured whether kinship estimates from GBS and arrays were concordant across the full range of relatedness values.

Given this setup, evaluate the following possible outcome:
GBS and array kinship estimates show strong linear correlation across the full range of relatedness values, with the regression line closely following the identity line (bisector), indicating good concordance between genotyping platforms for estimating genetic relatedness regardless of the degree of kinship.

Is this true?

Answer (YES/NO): NO